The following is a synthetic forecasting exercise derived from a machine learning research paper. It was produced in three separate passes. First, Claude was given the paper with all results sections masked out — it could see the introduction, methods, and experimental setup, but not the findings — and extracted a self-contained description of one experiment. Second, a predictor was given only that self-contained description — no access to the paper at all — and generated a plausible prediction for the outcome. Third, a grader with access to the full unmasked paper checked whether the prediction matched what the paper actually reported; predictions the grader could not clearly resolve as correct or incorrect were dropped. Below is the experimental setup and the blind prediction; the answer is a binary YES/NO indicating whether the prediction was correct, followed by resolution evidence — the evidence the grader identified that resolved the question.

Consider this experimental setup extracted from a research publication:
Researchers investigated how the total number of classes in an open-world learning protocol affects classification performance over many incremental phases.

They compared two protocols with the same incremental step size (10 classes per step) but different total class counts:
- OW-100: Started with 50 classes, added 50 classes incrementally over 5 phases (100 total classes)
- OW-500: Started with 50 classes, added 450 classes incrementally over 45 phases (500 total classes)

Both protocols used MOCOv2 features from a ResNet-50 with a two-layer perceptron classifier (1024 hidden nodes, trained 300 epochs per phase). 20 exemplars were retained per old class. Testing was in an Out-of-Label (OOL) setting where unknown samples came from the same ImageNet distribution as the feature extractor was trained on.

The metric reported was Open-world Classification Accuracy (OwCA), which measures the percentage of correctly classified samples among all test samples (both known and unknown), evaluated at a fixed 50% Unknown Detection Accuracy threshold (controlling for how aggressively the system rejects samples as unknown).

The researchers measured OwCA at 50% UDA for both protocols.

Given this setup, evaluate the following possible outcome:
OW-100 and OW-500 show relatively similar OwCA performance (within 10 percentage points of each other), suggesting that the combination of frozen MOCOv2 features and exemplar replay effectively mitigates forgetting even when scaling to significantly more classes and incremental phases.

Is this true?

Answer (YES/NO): NO